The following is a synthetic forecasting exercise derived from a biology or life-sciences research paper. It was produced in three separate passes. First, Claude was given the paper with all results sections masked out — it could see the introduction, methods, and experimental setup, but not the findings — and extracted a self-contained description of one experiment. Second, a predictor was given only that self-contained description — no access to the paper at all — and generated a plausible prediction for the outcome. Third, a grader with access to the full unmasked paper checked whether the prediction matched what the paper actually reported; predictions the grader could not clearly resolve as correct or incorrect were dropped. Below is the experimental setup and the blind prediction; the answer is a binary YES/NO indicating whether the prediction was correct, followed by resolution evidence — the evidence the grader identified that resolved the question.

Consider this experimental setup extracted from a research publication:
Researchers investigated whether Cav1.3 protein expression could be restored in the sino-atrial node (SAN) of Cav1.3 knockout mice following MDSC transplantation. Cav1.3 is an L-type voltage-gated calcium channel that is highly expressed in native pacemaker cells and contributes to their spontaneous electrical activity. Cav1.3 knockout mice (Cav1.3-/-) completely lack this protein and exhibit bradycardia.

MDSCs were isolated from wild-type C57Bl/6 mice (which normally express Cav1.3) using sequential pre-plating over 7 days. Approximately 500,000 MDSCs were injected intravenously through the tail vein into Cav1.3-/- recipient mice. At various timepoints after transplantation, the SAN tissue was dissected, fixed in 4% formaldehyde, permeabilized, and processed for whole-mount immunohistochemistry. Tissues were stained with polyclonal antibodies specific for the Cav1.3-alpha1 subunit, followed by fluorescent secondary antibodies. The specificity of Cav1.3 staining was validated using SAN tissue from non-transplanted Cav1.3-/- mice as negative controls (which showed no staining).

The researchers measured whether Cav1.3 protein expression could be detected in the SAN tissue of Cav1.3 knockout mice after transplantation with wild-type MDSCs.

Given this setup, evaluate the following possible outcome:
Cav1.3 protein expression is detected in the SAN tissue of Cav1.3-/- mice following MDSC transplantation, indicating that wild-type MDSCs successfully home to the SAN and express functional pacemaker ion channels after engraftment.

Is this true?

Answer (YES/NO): YES